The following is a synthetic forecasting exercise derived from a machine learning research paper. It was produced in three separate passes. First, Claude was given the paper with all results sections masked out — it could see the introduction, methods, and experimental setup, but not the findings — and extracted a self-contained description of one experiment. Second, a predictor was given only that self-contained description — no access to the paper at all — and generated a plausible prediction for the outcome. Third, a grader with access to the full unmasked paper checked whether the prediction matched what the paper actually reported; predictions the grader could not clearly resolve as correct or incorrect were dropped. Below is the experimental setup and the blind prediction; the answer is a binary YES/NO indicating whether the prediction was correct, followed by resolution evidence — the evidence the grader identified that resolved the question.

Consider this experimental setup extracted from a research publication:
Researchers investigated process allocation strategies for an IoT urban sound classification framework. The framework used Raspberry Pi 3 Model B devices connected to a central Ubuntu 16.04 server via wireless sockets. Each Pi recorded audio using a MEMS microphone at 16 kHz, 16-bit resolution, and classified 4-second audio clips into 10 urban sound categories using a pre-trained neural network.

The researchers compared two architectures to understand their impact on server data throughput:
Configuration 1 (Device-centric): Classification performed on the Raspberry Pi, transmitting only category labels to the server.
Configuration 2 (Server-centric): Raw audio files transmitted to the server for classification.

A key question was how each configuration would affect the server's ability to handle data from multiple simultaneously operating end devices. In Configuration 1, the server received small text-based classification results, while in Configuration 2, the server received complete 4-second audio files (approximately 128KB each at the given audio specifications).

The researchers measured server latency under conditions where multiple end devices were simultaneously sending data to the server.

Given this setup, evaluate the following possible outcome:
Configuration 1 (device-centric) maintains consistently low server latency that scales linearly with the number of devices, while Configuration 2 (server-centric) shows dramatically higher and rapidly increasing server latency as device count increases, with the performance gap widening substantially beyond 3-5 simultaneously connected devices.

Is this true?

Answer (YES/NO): NO